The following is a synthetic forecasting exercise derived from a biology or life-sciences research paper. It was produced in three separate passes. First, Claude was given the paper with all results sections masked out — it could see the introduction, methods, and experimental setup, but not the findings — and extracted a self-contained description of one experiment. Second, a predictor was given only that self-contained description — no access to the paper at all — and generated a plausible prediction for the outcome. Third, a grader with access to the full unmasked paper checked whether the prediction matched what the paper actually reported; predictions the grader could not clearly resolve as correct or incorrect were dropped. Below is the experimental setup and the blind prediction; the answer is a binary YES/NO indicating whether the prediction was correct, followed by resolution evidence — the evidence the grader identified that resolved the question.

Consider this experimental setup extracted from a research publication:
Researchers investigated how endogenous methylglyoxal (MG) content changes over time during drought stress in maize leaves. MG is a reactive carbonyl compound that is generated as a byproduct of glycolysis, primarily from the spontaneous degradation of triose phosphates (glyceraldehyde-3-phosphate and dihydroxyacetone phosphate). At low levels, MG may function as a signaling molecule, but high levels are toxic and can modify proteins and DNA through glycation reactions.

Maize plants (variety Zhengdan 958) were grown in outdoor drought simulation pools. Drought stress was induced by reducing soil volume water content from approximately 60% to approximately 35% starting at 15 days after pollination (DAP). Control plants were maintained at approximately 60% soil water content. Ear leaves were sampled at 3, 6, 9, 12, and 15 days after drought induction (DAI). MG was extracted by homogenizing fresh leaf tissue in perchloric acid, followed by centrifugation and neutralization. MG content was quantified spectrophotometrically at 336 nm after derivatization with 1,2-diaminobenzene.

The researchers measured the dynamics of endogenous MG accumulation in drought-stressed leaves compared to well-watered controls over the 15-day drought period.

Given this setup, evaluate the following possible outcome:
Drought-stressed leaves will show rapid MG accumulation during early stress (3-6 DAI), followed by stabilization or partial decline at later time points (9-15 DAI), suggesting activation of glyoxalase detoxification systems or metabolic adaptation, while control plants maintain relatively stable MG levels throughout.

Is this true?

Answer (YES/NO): NO